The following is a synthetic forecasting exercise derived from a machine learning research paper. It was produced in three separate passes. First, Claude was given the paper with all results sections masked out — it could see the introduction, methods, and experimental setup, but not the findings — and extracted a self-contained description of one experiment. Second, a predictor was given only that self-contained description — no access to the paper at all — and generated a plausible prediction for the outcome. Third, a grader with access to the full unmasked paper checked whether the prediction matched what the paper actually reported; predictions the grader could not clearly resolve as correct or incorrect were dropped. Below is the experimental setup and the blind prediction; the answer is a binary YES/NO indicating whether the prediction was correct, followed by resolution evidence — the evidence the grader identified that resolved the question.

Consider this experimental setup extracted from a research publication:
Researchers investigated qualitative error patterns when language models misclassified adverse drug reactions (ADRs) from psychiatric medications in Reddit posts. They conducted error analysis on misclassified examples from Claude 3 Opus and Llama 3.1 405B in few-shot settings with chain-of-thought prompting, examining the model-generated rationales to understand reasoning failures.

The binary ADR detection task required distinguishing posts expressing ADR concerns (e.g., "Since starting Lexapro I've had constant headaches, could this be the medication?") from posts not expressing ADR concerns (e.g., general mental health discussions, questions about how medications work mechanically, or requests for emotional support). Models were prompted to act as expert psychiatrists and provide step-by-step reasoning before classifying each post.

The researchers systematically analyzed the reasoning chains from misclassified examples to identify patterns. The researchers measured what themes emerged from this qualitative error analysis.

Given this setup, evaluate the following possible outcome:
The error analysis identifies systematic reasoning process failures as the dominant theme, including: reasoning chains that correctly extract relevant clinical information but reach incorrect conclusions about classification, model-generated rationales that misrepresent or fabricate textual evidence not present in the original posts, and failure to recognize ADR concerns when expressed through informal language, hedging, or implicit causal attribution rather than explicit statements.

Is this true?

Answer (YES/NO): NO